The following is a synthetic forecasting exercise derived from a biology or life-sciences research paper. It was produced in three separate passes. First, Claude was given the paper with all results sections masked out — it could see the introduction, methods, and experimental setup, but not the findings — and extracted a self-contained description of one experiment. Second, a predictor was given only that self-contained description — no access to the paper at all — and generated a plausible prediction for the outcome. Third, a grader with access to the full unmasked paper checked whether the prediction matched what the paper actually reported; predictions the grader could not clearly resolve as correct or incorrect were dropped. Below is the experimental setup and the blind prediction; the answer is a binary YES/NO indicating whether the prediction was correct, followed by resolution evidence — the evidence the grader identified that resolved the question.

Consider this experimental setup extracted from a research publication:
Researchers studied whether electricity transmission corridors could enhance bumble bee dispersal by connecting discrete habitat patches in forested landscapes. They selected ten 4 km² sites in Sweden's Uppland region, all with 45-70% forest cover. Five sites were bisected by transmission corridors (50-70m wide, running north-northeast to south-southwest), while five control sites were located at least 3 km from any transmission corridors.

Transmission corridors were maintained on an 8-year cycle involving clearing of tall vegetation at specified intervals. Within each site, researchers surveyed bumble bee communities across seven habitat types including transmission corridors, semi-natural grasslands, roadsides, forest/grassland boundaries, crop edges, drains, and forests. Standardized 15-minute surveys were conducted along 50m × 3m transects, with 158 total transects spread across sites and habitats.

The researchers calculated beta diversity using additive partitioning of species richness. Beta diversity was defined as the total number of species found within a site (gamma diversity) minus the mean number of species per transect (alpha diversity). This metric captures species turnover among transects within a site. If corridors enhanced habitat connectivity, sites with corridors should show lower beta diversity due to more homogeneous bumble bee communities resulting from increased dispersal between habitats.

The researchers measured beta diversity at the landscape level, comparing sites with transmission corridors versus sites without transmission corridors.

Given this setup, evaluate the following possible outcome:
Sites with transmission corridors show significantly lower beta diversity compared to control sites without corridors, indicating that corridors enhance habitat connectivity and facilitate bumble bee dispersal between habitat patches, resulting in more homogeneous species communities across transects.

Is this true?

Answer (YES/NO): NO